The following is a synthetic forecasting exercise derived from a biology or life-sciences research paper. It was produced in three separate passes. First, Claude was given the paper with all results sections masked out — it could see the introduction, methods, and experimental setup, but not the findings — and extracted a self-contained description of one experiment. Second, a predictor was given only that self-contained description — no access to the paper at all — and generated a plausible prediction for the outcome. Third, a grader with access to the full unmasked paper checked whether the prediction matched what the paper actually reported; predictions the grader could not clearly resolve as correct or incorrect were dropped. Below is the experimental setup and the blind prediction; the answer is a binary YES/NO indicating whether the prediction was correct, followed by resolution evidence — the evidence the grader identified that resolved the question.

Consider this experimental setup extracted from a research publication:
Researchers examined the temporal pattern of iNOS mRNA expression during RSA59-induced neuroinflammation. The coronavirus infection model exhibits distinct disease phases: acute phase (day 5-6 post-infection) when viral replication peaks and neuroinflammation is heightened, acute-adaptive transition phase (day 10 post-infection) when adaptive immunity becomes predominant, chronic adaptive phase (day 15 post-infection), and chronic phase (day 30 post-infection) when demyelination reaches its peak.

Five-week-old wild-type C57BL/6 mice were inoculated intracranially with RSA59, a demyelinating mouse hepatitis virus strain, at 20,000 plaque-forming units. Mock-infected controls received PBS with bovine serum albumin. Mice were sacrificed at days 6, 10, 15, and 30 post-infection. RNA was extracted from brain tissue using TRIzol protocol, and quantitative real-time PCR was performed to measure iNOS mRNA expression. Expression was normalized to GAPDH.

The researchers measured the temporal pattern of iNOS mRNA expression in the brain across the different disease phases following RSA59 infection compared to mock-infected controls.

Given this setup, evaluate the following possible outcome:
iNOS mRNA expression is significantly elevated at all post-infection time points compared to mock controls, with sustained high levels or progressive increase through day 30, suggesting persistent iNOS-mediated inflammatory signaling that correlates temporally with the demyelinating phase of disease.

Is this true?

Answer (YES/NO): NO